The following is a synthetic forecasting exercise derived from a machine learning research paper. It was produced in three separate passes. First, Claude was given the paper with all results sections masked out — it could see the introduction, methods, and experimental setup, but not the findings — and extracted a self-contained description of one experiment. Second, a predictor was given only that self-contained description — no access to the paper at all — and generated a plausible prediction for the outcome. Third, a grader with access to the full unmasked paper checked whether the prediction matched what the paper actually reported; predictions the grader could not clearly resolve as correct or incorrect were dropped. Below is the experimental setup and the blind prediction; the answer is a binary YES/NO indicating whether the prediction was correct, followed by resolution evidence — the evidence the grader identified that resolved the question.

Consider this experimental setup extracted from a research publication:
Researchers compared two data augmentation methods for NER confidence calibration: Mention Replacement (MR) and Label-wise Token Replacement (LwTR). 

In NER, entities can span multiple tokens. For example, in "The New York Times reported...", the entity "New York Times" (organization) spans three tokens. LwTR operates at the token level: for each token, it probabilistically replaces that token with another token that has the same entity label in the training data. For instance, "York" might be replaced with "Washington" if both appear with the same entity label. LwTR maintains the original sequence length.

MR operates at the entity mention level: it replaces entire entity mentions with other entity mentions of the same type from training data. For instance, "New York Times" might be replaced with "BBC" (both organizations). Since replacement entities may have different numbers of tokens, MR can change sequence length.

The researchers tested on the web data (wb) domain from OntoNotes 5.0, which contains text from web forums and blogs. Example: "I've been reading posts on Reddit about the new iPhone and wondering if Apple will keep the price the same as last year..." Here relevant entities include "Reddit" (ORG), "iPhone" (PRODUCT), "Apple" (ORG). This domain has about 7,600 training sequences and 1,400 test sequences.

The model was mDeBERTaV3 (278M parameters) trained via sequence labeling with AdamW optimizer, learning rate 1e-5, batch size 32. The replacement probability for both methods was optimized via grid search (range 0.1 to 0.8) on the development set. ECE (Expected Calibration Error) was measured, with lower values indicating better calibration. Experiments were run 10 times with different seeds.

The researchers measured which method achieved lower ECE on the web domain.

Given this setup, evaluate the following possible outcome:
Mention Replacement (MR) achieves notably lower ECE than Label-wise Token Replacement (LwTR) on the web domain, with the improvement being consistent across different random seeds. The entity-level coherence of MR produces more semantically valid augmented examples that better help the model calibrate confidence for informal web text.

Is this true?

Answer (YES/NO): YES